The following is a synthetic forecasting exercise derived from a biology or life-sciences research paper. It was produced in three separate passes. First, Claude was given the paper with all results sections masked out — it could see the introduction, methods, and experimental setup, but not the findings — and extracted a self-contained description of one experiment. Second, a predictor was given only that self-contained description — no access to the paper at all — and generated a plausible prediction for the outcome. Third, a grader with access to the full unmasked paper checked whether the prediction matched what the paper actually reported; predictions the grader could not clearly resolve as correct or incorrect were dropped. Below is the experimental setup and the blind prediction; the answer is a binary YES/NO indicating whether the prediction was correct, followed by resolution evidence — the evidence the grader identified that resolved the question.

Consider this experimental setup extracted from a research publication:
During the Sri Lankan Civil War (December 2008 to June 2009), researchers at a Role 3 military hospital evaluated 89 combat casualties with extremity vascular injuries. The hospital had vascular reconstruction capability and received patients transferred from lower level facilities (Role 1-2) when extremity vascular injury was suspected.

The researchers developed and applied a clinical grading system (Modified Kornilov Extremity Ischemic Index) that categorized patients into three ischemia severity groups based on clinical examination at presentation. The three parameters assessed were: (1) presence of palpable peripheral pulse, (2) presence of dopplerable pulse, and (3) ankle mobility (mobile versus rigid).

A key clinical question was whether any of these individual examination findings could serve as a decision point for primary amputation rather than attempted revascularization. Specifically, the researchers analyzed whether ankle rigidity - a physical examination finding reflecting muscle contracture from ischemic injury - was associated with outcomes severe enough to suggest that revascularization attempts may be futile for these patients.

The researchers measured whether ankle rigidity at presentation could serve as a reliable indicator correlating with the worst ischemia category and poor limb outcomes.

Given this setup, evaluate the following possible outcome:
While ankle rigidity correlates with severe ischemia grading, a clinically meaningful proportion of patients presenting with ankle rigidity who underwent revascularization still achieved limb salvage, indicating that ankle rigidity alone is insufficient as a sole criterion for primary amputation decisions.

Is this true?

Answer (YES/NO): YES